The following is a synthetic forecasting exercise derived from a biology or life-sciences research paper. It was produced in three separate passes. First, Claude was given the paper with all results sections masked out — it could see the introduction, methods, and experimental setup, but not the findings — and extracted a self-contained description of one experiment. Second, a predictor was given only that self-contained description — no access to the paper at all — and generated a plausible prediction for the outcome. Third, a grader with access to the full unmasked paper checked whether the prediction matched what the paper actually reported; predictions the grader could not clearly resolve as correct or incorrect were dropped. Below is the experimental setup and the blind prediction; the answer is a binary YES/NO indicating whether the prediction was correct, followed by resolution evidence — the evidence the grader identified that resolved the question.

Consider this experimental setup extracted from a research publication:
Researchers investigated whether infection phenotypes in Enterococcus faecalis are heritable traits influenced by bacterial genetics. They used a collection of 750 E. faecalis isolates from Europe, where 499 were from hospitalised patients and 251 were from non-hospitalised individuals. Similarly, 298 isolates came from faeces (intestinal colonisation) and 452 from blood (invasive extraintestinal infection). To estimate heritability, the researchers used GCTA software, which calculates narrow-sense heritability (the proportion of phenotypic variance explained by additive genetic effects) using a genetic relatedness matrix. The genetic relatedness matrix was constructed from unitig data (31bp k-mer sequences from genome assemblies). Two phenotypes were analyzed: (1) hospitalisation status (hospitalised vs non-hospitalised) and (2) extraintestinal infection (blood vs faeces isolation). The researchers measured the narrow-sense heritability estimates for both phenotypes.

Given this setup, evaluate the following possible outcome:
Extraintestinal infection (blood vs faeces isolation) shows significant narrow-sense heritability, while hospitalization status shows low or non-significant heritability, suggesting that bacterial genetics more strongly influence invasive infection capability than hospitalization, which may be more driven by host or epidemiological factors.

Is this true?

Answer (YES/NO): NO